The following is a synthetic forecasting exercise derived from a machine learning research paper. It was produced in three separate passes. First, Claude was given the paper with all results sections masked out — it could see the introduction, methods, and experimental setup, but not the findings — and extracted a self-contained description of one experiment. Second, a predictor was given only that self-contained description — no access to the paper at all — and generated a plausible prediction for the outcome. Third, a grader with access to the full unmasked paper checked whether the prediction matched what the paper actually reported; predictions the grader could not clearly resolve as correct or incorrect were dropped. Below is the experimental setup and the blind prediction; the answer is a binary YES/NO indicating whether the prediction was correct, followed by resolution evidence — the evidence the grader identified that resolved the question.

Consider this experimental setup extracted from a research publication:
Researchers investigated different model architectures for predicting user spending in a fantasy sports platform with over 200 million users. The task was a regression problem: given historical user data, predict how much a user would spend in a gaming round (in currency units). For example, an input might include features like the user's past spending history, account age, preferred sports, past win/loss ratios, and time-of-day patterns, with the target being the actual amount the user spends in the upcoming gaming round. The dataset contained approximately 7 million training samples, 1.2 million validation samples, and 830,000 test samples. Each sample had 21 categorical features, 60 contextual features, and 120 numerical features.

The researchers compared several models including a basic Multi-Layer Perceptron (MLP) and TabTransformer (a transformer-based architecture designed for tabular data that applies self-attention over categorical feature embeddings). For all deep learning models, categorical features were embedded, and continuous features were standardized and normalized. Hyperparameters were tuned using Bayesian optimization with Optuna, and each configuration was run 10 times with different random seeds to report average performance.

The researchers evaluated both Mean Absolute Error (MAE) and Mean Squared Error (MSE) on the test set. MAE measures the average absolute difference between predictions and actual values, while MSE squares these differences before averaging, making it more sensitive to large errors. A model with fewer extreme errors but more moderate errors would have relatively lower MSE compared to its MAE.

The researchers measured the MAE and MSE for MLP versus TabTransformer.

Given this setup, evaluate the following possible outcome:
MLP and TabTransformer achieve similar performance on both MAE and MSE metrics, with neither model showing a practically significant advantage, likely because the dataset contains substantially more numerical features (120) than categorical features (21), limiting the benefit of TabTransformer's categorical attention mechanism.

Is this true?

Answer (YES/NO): NO